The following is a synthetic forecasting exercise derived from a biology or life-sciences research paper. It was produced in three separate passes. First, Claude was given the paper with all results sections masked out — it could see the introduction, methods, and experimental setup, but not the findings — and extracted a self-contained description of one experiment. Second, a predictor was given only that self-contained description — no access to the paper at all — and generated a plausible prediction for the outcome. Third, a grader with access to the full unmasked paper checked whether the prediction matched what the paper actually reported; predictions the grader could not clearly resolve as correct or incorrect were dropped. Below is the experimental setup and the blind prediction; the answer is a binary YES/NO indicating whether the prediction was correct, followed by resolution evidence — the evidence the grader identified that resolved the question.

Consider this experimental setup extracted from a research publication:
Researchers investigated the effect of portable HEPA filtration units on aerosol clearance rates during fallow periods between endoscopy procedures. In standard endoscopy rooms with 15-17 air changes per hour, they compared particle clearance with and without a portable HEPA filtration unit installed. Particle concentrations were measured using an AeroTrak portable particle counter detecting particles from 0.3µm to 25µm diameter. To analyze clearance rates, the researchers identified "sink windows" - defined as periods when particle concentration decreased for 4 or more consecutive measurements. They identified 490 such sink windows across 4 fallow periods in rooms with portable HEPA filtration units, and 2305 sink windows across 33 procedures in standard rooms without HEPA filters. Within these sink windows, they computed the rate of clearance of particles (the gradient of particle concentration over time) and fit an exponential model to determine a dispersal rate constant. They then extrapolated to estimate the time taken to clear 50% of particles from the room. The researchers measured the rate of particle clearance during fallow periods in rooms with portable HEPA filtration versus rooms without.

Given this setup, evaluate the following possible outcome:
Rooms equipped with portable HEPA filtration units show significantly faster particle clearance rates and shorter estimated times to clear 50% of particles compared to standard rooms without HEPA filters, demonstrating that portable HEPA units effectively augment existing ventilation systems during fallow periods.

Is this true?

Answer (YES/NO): YES